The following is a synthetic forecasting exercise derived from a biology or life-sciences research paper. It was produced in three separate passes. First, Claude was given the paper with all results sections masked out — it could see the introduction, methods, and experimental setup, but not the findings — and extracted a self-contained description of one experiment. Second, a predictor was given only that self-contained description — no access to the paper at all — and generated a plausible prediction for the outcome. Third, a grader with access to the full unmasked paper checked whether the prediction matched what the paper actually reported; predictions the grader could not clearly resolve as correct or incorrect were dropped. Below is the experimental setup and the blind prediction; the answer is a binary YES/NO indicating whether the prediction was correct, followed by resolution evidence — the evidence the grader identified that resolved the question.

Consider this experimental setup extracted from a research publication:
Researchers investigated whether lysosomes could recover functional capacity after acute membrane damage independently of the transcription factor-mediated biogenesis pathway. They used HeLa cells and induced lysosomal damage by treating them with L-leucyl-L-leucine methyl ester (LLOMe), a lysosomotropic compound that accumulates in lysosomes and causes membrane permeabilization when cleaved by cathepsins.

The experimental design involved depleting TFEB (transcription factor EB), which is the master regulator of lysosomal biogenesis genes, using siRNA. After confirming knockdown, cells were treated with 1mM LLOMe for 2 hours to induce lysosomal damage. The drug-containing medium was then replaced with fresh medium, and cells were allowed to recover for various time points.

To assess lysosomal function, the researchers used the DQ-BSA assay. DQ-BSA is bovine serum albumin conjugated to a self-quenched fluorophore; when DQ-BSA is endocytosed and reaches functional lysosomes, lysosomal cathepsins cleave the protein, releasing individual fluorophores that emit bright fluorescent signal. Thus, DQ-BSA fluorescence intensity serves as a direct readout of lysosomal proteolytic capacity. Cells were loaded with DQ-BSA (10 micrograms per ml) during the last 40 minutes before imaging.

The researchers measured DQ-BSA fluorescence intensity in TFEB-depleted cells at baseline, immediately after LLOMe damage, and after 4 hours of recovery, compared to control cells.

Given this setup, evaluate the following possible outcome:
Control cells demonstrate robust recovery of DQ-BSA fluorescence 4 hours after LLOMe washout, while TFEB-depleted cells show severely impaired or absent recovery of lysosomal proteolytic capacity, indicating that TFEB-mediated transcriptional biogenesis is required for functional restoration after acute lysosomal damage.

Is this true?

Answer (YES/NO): NO